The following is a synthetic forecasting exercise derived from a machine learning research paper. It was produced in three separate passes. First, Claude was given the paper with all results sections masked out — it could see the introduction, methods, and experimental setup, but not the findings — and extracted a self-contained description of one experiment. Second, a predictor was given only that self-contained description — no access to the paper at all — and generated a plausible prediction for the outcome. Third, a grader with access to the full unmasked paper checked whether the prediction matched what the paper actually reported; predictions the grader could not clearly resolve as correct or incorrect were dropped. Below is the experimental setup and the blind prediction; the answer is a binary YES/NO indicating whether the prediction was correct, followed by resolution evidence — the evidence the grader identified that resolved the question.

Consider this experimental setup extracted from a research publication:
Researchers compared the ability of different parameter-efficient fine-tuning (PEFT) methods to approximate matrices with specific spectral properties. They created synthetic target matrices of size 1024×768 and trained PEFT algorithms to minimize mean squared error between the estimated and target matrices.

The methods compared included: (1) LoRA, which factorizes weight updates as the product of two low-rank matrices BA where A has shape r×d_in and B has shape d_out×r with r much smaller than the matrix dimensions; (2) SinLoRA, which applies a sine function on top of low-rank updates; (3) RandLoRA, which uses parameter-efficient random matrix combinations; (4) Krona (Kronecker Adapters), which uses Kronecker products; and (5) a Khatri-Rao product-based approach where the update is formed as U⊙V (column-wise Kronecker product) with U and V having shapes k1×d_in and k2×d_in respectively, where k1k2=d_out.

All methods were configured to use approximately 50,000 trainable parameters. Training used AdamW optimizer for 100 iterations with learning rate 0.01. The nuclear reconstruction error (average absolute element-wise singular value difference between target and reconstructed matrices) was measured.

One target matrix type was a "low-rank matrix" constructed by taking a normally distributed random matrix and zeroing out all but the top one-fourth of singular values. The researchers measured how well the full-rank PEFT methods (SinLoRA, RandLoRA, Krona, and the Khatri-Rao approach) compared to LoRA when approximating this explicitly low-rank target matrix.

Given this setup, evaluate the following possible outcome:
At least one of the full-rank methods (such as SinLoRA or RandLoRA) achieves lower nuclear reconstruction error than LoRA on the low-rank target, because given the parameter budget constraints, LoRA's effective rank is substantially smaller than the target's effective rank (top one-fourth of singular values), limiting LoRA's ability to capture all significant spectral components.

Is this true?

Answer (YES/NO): NO